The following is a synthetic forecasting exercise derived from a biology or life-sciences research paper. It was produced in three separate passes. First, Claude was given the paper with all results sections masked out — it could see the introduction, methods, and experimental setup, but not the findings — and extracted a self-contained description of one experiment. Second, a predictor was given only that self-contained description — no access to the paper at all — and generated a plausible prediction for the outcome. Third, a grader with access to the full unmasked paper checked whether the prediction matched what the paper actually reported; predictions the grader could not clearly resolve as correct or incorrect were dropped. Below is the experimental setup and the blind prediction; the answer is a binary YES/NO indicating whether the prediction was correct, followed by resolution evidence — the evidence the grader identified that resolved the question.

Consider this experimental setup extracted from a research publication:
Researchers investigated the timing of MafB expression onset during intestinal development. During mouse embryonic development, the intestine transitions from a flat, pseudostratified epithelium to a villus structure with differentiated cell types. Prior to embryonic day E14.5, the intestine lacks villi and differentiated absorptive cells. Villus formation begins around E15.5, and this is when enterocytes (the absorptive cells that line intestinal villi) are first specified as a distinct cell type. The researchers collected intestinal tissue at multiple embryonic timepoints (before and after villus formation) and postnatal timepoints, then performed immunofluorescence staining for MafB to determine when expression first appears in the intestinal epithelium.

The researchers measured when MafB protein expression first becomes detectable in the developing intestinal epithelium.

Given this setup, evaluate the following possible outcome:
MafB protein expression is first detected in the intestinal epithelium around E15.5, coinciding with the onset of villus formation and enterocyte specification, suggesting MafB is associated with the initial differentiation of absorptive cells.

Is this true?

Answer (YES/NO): YES